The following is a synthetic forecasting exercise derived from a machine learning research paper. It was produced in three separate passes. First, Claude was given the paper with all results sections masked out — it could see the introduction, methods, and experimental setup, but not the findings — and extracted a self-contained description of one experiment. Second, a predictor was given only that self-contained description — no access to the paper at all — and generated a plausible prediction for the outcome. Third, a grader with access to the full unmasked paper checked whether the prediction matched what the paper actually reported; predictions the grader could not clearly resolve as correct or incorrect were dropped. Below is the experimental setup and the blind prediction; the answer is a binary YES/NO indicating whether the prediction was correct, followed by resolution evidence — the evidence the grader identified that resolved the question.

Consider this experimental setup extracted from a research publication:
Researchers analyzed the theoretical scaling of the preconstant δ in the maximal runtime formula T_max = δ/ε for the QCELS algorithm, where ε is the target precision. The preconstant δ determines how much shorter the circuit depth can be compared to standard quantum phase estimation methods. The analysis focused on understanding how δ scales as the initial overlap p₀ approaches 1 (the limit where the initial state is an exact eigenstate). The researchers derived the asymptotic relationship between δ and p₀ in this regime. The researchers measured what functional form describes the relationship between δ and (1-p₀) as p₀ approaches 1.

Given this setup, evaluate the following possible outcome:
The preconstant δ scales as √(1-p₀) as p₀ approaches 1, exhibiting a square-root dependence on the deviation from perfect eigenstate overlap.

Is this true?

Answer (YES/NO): YES